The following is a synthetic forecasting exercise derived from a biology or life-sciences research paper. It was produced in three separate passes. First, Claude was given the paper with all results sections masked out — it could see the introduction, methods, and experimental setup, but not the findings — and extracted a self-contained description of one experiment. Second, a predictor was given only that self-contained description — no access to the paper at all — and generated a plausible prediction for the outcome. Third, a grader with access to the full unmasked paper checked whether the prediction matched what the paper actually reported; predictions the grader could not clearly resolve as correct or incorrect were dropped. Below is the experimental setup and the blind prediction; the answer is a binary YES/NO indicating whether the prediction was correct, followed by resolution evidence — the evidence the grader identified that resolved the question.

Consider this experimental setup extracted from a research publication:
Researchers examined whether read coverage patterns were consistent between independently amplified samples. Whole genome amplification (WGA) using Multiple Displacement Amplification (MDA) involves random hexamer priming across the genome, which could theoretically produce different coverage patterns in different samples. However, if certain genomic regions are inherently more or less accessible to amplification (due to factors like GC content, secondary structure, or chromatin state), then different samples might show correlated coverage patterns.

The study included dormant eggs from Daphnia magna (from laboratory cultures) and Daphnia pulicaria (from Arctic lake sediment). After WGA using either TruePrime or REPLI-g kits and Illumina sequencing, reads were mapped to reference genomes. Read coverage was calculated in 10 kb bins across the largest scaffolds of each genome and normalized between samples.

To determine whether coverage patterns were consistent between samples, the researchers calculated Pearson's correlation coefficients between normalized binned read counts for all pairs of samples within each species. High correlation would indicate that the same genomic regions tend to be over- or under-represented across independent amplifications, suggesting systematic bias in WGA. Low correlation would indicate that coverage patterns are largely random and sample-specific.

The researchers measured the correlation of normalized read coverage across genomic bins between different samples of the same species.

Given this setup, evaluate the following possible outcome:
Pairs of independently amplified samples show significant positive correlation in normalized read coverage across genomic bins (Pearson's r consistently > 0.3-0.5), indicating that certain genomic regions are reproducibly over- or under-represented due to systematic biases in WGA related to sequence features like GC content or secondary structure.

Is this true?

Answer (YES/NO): YES